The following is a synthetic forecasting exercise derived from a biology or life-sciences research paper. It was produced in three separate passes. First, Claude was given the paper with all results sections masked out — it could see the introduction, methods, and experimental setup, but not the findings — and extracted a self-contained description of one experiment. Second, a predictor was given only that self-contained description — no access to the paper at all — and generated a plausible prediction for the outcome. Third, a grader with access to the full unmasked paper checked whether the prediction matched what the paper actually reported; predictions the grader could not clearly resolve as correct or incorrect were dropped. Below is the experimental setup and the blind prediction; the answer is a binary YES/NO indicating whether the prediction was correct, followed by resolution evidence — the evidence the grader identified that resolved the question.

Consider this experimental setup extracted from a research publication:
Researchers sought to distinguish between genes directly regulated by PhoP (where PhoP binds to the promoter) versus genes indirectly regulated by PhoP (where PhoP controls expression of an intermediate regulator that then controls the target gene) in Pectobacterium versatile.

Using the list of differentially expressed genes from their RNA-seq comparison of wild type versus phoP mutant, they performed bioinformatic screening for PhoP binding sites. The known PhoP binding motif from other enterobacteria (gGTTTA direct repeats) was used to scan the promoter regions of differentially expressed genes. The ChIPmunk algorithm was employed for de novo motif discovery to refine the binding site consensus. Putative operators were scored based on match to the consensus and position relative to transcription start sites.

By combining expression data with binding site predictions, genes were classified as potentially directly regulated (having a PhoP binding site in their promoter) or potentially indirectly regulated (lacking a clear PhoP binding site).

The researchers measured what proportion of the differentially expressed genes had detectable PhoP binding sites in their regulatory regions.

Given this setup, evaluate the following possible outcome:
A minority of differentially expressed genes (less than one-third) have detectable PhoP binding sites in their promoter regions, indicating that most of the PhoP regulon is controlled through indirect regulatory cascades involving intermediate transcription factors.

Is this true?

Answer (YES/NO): NO